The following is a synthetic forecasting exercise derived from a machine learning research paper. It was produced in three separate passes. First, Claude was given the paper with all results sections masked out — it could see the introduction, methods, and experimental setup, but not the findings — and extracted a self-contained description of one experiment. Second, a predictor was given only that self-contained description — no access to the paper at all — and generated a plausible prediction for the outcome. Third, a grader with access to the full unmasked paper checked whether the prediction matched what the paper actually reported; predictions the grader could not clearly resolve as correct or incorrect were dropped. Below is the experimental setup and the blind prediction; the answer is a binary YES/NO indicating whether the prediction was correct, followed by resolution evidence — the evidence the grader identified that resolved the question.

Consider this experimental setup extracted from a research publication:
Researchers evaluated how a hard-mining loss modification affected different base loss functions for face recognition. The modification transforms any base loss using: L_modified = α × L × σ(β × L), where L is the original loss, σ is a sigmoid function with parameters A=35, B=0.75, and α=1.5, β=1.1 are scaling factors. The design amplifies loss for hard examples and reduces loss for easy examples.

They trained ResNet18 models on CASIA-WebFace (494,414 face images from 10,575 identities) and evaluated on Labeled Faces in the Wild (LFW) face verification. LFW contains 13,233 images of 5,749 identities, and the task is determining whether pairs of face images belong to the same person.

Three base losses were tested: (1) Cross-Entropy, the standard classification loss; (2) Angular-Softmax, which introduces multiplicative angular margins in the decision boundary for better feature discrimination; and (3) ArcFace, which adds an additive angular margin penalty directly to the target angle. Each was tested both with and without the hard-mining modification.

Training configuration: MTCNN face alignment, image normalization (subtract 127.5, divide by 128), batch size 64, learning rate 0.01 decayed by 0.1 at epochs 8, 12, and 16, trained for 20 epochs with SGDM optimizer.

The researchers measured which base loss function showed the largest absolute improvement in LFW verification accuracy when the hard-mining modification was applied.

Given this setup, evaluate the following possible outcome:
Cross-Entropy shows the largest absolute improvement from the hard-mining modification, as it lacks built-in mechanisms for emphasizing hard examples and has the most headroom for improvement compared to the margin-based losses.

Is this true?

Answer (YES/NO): YES